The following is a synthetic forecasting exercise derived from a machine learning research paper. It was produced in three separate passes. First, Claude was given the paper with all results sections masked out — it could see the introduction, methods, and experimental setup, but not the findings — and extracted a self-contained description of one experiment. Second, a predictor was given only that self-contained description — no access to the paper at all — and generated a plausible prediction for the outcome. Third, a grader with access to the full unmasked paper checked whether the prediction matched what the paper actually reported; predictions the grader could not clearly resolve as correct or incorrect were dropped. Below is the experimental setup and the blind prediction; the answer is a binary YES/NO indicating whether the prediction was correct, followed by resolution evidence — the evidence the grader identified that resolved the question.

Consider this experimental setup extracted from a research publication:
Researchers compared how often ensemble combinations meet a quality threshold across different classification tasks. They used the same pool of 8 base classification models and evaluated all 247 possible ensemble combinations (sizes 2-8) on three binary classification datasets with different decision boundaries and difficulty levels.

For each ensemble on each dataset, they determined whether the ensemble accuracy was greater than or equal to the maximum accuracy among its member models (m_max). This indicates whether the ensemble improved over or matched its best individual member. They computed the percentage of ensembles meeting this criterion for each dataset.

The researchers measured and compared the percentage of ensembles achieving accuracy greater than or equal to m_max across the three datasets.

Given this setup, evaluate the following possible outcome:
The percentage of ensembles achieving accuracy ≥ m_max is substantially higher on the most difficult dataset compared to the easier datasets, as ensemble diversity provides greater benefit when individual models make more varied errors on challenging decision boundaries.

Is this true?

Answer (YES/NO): NO